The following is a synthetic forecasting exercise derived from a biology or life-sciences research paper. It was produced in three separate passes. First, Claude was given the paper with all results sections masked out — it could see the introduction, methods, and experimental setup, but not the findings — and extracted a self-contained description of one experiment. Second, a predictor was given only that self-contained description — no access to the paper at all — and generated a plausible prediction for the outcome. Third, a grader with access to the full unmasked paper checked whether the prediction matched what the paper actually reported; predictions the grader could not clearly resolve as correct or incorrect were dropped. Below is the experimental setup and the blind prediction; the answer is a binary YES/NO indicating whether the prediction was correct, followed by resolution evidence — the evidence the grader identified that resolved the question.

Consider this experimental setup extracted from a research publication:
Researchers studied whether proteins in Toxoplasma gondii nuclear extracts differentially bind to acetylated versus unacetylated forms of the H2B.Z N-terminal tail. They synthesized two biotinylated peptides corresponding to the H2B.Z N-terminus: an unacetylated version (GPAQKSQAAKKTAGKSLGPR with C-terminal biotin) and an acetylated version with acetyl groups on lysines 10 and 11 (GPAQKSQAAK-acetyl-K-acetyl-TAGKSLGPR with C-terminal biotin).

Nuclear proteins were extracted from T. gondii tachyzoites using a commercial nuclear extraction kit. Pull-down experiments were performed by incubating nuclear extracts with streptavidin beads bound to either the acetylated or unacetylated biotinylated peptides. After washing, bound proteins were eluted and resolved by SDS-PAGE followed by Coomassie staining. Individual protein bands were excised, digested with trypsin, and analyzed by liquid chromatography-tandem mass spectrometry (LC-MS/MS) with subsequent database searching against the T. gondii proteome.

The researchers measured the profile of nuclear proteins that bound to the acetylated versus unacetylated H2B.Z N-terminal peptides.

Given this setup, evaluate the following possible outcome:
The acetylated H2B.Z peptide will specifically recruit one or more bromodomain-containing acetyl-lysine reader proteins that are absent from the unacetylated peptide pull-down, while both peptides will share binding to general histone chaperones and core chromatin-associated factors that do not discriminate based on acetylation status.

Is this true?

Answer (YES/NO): NO